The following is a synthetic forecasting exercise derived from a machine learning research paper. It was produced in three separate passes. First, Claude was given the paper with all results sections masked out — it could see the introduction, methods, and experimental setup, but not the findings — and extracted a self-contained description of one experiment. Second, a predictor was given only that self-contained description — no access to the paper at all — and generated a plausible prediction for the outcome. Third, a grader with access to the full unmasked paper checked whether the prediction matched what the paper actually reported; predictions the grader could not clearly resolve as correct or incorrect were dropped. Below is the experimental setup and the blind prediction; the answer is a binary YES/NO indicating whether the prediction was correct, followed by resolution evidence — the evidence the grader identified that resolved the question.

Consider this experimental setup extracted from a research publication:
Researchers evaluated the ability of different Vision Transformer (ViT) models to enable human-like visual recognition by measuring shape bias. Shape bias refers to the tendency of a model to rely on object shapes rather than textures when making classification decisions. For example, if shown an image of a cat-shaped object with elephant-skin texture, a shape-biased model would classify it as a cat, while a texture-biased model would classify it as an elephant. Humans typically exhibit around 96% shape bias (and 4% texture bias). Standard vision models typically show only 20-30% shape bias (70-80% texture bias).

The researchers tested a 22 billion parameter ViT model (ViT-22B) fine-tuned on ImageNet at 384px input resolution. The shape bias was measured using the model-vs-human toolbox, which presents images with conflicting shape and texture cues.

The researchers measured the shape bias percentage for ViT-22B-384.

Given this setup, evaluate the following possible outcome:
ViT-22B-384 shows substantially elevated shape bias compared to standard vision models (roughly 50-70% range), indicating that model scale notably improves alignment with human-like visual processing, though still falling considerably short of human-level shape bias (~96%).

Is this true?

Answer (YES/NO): NO